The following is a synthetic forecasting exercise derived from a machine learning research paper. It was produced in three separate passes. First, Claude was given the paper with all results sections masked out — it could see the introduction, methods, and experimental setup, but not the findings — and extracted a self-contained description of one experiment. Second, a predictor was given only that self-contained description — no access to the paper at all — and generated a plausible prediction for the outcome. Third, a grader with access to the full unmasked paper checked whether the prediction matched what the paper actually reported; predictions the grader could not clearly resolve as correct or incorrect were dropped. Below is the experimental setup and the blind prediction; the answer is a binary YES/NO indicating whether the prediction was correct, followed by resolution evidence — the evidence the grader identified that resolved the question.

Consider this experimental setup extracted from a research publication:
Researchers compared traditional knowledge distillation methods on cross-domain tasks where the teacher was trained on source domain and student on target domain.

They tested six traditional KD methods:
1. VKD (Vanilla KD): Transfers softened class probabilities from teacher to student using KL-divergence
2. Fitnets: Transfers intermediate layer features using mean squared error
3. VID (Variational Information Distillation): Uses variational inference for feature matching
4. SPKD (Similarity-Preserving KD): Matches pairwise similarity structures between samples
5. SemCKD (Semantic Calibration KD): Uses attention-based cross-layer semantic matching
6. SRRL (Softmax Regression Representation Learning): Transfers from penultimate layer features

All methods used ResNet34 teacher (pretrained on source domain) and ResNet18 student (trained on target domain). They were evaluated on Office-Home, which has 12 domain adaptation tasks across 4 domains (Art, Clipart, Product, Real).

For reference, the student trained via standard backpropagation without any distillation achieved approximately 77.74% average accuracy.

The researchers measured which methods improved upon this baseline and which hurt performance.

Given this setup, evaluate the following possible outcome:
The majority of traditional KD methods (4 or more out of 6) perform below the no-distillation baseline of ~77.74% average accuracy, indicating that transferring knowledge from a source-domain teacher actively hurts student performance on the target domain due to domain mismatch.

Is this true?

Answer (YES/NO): NO